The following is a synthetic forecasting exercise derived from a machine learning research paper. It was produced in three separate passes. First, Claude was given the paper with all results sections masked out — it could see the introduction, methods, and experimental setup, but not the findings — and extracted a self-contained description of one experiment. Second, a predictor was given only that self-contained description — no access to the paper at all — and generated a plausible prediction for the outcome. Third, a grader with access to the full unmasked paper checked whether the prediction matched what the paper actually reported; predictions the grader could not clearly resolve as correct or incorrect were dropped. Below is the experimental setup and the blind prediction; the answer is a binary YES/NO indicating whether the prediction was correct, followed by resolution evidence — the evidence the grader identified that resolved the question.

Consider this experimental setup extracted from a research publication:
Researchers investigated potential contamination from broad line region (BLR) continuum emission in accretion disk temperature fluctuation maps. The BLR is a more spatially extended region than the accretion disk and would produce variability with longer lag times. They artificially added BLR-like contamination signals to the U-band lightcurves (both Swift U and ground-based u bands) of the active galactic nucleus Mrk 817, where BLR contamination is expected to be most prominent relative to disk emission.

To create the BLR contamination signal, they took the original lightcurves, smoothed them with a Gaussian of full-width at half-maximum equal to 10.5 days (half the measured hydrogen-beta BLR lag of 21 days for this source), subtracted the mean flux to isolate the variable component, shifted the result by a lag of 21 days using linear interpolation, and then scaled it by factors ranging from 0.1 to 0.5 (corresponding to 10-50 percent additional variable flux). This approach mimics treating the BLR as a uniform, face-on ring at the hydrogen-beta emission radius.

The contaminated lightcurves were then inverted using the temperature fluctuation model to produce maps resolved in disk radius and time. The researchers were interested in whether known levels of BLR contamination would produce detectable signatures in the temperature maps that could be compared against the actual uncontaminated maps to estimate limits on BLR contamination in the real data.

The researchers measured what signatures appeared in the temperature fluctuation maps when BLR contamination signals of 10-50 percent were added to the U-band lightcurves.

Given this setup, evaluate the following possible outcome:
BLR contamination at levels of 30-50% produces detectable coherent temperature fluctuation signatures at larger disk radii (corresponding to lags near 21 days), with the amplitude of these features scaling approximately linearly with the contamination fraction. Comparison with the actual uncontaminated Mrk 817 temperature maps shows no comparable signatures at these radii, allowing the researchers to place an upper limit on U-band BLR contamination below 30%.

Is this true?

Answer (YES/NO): NO